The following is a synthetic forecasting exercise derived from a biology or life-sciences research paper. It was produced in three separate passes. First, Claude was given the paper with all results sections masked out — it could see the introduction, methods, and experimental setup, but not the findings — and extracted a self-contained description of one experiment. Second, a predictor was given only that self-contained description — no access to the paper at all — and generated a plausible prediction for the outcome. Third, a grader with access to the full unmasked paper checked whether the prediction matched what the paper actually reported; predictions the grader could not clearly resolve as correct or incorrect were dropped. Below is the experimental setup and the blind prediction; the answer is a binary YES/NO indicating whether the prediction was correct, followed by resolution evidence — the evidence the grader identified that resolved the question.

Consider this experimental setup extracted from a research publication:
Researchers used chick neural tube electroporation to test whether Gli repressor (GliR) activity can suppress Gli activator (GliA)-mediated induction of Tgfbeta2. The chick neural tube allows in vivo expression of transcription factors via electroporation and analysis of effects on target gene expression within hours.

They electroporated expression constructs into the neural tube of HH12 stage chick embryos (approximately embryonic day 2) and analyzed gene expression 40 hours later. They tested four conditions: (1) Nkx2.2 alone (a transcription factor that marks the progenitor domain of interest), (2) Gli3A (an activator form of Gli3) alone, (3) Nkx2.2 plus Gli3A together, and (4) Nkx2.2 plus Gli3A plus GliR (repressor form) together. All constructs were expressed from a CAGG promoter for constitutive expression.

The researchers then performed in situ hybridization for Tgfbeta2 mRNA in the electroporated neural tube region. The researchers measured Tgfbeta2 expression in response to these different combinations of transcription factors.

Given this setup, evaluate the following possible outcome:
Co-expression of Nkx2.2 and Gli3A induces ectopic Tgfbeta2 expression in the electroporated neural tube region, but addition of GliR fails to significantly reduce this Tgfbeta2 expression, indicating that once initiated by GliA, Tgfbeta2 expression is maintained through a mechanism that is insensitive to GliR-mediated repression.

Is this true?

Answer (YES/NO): NO